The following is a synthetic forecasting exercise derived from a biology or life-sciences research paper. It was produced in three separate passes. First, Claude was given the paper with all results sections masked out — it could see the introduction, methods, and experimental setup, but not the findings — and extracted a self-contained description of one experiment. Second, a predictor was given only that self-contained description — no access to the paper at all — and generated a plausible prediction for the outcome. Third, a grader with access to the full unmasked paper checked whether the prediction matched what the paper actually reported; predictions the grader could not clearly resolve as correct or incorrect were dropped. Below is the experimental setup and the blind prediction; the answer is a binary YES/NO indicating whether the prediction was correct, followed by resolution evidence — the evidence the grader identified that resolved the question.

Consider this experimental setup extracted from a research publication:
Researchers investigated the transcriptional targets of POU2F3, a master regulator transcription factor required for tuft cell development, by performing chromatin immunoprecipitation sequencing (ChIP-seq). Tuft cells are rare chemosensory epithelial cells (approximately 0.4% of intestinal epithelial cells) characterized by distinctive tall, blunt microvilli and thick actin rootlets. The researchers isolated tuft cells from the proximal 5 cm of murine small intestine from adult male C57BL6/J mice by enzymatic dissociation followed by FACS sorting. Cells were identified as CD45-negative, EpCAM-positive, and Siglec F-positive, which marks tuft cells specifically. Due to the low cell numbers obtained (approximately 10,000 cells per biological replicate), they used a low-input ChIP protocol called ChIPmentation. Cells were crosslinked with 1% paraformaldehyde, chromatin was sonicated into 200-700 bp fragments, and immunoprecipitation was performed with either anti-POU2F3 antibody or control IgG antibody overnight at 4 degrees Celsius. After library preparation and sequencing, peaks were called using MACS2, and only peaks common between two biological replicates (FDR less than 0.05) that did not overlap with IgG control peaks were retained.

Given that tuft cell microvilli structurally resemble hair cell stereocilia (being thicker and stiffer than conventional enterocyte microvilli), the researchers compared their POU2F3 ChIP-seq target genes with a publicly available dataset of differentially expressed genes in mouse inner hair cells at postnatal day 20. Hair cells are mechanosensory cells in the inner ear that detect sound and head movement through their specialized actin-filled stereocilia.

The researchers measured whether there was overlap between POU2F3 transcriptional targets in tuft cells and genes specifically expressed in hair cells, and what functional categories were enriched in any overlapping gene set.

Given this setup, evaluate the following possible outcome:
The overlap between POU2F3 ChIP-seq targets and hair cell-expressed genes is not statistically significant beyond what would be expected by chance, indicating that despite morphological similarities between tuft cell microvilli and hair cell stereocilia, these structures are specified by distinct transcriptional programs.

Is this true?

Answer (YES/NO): NO